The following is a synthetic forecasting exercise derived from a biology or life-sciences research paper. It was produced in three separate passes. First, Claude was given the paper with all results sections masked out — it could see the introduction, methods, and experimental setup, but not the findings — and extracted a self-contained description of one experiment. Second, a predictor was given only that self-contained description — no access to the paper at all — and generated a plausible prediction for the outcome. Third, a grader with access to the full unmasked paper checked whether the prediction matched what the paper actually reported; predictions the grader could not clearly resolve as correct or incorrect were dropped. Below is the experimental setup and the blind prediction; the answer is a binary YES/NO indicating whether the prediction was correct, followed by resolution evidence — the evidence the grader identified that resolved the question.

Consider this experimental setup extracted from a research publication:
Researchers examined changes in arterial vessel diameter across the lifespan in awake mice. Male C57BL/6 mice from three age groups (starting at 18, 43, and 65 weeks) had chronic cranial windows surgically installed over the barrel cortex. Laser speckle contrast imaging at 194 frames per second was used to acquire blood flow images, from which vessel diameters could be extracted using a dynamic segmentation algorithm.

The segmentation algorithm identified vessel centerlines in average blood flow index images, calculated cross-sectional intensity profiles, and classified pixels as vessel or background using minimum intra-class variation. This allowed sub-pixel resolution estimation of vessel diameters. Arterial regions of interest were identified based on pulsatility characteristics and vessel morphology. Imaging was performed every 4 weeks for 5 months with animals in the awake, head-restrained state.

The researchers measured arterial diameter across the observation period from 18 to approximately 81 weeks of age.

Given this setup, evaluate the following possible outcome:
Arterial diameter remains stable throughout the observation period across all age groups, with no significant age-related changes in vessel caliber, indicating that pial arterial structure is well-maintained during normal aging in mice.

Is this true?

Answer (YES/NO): YES